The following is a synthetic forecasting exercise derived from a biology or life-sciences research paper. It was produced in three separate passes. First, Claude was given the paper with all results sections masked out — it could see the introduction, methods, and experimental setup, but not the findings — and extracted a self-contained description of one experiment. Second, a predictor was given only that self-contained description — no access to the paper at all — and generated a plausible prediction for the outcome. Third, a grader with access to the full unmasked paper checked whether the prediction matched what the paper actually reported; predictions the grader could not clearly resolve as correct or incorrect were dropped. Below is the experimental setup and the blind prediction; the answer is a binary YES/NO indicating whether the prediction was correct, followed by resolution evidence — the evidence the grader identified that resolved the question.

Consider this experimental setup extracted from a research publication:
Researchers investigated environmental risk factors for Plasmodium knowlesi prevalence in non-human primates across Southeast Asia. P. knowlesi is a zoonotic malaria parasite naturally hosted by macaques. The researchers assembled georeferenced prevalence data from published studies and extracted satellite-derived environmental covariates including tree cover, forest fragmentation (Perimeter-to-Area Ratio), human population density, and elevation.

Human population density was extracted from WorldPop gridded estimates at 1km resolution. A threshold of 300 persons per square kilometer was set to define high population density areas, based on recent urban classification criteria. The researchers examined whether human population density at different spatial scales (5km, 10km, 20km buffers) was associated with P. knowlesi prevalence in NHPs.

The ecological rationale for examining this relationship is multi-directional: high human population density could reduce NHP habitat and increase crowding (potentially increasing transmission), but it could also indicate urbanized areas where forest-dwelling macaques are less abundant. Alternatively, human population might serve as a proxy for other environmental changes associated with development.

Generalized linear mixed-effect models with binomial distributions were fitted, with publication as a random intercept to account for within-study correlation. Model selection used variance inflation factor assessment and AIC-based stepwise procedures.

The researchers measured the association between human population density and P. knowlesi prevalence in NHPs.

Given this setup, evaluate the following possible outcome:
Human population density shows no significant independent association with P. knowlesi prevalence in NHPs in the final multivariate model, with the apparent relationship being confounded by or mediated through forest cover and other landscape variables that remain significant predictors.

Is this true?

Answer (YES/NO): NO